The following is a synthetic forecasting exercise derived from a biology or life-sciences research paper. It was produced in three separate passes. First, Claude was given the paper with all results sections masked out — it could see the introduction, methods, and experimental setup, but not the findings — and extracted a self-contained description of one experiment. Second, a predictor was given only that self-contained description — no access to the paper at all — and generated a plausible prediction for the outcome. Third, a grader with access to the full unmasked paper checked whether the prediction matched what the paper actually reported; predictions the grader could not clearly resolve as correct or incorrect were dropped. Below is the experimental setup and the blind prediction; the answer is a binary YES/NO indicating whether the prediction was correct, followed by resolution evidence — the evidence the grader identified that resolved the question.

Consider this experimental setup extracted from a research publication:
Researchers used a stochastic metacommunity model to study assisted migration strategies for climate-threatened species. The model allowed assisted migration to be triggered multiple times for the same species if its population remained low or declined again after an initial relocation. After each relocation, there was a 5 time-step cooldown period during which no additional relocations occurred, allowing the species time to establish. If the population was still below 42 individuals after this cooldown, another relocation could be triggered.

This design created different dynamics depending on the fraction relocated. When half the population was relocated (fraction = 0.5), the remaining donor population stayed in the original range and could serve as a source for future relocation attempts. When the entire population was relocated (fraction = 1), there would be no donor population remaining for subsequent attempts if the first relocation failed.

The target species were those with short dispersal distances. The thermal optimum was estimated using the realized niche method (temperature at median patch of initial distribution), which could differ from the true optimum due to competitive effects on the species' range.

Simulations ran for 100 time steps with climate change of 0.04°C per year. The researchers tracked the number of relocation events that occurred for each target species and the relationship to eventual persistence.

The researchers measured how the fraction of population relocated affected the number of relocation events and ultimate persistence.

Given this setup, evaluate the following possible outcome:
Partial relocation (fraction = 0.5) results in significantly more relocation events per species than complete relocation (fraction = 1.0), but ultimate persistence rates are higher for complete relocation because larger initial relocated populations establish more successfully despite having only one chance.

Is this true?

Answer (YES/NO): NO